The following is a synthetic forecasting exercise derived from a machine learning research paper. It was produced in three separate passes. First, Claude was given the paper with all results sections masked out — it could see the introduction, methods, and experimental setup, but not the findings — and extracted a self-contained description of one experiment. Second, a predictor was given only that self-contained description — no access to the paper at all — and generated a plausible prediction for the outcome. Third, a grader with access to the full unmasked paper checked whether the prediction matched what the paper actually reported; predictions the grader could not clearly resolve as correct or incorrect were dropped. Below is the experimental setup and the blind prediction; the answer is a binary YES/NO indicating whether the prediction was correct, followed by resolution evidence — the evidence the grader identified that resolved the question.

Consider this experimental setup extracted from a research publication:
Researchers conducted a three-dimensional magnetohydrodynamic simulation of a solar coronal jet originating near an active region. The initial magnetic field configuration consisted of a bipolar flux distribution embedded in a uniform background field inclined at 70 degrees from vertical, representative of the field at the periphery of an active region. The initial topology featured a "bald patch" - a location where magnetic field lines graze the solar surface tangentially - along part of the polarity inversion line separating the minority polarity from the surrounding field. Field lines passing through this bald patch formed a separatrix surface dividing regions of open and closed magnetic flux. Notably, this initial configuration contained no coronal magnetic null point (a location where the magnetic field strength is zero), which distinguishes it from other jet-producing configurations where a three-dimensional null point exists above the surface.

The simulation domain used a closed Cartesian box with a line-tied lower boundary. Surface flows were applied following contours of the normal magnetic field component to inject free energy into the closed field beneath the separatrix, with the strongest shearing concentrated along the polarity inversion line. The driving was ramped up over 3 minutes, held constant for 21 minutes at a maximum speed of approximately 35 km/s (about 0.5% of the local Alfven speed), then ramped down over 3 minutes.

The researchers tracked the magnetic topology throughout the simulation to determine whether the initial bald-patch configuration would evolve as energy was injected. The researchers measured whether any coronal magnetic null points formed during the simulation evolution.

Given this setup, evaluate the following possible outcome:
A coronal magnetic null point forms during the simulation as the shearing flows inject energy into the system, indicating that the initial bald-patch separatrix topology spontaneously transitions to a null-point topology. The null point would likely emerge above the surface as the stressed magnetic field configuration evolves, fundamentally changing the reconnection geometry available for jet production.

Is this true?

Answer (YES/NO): YES